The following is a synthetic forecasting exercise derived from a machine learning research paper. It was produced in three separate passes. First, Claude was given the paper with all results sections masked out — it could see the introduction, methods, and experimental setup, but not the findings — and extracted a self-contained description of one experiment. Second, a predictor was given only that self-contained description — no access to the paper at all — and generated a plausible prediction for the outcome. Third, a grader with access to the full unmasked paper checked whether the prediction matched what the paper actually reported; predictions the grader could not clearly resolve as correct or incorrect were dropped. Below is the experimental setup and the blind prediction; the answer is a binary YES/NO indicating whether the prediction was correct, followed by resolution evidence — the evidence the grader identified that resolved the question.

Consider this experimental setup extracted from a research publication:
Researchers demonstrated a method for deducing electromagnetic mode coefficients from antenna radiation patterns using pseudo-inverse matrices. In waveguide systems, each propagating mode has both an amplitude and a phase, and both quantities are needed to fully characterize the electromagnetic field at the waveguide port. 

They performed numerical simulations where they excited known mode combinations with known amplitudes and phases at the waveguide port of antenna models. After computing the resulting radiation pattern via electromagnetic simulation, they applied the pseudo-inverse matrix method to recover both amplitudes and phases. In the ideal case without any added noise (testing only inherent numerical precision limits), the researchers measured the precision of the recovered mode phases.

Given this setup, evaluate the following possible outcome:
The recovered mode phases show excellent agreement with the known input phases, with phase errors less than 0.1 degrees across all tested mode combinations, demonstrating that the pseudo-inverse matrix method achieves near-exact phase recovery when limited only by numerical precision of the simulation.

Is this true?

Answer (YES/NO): YES